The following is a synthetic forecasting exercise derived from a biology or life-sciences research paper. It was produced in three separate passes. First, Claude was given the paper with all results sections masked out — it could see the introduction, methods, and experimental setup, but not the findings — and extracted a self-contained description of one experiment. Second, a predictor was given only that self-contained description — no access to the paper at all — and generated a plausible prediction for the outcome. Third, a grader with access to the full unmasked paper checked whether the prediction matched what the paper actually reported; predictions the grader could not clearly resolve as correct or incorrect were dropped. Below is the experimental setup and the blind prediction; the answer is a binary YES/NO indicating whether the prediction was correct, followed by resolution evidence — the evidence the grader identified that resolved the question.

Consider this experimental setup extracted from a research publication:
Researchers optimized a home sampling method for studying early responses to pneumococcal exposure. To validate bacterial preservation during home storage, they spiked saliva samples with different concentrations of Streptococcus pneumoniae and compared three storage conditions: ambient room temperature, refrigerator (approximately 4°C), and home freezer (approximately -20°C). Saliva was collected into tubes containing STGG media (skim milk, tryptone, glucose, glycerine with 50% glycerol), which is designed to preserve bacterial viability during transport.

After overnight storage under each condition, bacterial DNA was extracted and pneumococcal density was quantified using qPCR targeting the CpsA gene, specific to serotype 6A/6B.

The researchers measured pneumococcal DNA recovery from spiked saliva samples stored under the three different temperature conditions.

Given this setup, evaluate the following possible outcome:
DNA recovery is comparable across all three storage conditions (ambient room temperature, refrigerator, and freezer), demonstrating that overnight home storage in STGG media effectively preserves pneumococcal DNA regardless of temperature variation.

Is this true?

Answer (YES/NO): NO